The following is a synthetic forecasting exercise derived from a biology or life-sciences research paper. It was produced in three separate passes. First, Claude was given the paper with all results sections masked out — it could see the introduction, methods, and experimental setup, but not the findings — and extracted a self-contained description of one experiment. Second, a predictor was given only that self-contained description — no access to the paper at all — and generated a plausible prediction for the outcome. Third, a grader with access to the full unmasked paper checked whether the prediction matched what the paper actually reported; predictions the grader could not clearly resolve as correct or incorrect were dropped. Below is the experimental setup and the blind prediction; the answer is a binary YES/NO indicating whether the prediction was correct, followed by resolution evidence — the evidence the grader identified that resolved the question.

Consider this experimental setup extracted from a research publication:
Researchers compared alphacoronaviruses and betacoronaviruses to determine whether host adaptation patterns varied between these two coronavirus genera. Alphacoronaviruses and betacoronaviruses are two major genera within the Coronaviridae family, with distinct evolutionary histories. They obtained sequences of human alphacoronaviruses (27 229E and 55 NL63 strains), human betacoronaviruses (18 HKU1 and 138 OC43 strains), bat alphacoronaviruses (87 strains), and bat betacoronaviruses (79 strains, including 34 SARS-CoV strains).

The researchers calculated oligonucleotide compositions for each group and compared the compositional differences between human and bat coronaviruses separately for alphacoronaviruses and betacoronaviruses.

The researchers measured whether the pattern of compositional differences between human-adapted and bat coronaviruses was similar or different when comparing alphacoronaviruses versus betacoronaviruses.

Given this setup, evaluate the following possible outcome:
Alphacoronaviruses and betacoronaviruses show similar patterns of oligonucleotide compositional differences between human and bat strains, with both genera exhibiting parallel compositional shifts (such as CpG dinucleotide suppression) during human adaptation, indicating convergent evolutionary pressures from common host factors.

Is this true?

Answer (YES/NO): YES